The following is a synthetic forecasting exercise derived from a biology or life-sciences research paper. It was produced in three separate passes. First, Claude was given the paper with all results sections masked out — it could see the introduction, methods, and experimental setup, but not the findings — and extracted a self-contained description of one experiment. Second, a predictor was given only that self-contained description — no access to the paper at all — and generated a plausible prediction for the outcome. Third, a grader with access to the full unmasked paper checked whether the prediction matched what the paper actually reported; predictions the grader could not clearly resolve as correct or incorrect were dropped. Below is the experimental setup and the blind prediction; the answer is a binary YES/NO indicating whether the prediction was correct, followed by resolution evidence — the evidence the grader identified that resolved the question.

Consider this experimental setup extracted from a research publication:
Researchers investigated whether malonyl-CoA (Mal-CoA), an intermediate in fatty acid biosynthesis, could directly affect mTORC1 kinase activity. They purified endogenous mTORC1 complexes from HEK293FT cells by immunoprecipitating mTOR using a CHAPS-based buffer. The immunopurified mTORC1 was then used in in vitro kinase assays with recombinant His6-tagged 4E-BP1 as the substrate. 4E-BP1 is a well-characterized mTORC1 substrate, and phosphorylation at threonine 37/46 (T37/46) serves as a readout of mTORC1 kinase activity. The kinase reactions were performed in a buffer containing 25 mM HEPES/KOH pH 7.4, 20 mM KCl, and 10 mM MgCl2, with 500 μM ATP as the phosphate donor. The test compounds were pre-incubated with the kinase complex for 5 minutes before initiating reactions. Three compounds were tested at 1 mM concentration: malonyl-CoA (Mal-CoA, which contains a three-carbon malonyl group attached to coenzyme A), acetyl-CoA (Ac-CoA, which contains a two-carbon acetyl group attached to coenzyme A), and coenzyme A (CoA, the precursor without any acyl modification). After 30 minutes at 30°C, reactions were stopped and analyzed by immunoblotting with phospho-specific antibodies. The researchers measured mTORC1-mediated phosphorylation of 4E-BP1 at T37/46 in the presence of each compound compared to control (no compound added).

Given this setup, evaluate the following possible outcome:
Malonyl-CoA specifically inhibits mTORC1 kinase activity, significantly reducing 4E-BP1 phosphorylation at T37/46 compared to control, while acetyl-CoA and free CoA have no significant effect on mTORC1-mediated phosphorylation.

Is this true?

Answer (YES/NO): NO